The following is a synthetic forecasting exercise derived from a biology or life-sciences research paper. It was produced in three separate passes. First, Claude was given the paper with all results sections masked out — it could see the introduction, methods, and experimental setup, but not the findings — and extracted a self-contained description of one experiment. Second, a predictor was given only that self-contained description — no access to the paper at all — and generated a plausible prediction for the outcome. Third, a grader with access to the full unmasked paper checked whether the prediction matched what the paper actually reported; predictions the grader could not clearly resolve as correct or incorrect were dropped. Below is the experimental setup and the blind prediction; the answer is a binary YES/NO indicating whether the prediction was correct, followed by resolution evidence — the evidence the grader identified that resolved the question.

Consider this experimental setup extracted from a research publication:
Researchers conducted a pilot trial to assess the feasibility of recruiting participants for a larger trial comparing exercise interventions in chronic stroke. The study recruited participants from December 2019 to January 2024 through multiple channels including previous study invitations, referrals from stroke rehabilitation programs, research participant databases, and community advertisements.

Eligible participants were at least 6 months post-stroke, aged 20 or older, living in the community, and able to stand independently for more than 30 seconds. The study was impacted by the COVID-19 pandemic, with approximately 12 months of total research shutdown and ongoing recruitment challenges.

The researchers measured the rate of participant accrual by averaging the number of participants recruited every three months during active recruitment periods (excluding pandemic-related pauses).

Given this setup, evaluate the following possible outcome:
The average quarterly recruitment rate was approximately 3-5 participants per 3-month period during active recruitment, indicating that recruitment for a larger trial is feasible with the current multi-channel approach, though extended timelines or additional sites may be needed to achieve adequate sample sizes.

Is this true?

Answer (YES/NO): NO